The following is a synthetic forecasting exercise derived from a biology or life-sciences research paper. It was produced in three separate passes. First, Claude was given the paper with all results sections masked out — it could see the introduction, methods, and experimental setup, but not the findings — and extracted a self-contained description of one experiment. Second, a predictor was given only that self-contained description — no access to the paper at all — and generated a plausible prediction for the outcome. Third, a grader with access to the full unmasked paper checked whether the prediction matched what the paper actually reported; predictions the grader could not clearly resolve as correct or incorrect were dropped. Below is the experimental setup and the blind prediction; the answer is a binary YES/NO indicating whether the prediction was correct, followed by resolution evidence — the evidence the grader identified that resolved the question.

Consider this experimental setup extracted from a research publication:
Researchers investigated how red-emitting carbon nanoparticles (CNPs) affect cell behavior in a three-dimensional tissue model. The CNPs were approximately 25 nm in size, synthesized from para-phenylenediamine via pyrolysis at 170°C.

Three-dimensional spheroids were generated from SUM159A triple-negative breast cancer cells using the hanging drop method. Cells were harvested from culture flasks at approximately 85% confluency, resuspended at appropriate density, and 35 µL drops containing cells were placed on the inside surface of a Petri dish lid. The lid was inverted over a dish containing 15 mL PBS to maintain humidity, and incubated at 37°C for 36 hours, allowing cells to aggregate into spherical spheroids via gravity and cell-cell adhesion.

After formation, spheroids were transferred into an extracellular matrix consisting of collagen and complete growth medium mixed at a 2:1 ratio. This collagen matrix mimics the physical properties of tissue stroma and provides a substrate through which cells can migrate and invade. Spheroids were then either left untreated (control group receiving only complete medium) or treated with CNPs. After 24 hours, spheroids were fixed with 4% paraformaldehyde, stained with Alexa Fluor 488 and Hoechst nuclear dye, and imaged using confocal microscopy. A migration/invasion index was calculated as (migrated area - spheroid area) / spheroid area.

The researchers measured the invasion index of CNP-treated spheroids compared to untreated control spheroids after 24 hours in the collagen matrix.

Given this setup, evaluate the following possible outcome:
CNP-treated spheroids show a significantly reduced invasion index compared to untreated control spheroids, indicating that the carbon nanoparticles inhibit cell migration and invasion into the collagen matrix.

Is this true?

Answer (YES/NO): NO